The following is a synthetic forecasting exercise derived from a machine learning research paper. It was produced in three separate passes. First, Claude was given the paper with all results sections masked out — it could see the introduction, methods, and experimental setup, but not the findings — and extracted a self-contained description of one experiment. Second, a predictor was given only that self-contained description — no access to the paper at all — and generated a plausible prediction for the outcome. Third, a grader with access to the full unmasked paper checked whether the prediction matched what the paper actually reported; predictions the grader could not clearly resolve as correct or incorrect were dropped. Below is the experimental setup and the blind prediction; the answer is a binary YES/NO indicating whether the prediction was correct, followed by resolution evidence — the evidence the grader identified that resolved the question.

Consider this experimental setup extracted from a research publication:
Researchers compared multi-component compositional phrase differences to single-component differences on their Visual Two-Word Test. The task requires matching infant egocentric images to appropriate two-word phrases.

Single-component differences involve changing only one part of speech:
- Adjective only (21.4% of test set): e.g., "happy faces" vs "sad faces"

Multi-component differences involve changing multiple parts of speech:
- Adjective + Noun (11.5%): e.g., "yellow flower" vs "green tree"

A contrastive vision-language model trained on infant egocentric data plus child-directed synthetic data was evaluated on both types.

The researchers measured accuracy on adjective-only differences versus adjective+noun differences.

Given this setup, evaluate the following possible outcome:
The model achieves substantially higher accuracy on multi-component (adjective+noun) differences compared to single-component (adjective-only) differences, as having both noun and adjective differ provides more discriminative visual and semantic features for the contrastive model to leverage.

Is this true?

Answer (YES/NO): YES